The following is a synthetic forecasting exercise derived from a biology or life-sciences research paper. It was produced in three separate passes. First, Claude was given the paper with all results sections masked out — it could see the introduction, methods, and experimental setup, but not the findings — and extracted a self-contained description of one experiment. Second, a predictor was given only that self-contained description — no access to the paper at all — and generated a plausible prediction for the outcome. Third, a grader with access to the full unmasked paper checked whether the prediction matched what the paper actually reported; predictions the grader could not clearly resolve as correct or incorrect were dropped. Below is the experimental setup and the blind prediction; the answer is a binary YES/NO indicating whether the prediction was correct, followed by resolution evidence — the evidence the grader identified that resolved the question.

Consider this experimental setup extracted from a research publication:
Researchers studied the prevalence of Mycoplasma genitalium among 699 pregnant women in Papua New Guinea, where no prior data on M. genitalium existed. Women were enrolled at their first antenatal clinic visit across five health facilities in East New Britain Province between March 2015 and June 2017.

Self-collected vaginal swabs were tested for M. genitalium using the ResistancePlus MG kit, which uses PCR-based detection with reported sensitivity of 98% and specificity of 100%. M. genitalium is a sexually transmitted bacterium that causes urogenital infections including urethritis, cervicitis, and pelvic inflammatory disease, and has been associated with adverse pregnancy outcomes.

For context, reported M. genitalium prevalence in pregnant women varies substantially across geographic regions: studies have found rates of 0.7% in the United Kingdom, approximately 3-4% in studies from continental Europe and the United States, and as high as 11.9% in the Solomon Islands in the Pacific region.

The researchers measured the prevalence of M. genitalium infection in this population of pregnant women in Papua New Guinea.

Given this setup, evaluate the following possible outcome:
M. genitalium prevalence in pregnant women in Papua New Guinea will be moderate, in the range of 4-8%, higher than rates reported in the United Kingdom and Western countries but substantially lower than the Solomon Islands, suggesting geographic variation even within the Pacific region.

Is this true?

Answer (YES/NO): NO